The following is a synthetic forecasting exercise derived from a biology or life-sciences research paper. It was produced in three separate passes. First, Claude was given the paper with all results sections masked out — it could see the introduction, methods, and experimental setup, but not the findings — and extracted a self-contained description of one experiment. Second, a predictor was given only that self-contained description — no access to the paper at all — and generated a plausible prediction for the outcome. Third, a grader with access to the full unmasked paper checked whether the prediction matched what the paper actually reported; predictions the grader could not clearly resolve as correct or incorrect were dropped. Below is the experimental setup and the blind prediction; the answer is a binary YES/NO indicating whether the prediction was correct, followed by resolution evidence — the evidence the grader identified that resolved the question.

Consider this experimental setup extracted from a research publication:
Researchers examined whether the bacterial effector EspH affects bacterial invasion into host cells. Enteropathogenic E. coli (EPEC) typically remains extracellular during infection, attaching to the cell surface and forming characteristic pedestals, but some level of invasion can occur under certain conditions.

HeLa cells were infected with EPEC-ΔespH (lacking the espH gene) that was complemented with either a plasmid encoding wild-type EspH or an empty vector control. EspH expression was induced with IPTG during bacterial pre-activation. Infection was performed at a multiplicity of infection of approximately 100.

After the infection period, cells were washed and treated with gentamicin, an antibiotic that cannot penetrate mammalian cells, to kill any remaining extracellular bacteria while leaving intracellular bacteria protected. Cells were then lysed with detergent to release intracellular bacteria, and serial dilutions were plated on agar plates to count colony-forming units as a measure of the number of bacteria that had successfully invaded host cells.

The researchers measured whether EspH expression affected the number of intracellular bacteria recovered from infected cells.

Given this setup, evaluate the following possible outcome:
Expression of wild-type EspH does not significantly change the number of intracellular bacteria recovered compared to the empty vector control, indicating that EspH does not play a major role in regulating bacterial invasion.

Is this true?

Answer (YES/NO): NO